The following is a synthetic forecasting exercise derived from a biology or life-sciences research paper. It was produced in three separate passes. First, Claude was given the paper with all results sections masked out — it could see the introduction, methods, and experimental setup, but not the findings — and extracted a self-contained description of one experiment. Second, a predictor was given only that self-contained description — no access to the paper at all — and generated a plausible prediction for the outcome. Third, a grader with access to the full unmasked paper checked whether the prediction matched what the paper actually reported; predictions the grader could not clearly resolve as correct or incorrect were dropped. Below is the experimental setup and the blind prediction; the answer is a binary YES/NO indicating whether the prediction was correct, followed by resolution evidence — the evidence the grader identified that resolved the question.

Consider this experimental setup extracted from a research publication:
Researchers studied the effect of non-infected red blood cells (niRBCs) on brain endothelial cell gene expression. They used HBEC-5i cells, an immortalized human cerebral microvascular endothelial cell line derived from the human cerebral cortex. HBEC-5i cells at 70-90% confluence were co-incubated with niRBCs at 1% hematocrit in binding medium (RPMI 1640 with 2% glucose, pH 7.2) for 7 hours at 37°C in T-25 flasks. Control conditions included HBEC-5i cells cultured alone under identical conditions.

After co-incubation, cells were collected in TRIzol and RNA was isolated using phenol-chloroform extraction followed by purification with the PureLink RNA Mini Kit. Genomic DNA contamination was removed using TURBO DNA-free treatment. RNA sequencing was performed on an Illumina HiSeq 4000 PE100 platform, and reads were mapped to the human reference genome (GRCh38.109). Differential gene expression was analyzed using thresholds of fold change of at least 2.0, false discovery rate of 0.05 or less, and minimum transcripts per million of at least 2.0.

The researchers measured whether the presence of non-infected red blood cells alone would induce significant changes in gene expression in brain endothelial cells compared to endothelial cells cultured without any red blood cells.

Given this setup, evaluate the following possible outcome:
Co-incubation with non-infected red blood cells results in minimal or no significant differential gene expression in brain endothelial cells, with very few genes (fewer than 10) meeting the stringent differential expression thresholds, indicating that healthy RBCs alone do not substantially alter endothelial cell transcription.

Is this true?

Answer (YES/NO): NO